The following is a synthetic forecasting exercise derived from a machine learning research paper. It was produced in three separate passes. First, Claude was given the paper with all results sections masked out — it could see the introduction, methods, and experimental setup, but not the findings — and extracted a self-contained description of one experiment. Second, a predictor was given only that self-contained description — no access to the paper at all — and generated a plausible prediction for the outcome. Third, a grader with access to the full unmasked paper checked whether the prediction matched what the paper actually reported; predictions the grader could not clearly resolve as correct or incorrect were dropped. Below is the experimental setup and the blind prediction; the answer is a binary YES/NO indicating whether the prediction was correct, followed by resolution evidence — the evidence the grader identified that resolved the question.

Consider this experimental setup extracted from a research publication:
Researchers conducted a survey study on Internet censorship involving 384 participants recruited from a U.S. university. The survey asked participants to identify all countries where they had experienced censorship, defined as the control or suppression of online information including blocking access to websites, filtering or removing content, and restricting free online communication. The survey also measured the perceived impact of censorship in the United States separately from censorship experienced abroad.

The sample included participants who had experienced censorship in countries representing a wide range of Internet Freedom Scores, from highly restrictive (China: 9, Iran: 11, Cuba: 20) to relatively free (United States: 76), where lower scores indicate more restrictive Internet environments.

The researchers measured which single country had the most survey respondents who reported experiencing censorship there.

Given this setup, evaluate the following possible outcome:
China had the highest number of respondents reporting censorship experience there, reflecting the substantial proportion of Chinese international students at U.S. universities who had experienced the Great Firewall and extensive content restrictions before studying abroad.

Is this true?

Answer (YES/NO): NO